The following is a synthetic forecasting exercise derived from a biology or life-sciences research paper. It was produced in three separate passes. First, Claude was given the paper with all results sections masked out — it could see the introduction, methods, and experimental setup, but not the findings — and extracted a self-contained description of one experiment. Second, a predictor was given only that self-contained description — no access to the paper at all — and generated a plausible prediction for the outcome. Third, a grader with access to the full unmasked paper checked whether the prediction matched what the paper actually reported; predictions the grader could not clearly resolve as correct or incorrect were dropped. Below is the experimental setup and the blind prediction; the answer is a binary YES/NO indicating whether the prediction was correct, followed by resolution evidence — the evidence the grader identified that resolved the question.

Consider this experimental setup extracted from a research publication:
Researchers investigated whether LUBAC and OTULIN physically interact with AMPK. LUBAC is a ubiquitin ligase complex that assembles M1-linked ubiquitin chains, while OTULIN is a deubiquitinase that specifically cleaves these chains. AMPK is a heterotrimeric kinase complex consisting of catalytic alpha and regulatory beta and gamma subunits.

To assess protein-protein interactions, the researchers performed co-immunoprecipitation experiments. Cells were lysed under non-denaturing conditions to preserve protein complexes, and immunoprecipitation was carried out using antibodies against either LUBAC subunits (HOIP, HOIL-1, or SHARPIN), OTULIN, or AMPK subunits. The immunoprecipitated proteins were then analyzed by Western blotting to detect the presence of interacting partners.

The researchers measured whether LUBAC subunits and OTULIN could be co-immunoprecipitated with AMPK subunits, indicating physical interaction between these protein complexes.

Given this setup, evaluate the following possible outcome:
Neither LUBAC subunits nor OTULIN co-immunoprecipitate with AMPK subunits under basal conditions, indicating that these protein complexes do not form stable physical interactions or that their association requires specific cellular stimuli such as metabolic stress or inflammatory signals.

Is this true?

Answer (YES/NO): NO